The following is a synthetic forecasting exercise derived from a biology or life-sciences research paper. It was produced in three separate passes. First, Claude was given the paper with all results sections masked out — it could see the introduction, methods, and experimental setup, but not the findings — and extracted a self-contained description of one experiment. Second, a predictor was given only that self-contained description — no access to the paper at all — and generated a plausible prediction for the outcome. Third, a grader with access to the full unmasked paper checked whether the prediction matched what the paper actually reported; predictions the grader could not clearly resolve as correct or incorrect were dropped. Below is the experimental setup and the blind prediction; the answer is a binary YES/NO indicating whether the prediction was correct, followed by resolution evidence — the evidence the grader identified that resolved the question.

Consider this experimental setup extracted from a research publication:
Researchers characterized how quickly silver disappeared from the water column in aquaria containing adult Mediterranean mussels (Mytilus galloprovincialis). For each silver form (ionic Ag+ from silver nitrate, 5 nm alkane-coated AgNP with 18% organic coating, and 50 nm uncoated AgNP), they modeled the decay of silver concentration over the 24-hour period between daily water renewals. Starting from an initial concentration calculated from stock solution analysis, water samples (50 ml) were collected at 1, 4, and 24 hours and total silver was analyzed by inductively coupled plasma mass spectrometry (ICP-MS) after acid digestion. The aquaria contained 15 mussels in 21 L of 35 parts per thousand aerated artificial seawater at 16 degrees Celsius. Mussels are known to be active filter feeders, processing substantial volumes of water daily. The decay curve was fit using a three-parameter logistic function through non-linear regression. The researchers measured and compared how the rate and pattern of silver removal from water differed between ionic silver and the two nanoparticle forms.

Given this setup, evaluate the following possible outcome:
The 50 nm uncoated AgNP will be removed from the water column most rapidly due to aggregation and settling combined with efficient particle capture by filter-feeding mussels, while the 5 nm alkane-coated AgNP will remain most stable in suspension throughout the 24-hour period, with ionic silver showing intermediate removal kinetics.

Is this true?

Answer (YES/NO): NO